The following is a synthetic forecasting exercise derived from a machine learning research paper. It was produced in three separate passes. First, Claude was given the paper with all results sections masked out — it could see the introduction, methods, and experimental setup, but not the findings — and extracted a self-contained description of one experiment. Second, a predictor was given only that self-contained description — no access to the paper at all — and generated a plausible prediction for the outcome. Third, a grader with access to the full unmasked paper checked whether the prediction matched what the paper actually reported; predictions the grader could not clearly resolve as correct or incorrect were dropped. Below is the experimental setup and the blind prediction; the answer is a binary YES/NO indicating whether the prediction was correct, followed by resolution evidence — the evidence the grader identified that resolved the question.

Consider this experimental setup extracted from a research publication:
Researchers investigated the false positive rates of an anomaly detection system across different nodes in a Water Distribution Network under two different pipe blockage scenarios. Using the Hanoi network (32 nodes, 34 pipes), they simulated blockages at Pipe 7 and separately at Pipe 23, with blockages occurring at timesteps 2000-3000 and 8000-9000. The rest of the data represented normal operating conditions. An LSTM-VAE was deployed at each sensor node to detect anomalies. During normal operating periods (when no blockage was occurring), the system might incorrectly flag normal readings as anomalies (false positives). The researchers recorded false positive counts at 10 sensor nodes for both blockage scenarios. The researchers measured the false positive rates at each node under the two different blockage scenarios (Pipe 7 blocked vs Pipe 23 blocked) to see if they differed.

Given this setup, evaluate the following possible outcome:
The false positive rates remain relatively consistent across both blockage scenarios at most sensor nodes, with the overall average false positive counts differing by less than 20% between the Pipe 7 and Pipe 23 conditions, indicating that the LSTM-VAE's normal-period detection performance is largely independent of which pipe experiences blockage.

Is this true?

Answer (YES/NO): YES